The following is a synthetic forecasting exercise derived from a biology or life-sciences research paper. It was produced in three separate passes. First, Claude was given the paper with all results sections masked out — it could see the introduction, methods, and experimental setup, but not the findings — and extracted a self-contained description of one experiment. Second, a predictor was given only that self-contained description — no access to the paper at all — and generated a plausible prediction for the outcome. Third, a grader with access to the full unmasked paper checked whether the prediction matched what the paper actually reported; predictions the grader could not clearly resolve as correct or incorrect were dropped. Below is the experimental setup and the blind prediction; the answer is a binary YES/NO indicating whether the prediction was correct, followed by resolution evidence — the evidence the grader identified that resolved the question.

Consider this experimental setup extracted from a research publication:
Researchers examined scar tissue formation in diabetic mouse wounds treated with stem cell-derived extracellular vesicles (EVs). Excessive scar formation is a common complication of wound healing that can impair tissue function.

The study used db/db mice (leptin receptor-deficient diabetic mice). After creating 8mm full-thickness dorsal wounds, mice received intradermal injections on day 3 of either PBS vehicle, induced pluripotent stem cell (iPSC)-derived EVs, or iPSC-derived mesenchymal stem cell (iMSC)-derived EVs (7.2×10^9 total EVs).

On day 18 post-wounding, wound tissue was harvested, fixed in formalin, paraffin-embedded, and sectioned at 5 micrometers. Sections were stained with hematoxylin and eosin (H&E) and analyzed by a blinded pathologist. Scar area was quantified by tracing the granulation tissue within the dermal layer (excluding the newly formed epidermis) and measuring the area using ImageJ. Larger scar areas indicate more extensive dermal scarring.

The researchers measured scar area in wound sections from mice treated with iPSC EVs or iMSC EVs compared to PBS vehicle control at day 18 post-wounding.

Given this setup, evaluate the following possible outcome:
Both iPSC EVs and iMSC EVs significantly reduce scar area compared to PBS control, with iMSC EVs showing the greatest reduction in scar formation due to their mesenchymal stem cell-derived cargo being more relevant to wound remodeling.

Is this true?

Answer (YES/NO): NO